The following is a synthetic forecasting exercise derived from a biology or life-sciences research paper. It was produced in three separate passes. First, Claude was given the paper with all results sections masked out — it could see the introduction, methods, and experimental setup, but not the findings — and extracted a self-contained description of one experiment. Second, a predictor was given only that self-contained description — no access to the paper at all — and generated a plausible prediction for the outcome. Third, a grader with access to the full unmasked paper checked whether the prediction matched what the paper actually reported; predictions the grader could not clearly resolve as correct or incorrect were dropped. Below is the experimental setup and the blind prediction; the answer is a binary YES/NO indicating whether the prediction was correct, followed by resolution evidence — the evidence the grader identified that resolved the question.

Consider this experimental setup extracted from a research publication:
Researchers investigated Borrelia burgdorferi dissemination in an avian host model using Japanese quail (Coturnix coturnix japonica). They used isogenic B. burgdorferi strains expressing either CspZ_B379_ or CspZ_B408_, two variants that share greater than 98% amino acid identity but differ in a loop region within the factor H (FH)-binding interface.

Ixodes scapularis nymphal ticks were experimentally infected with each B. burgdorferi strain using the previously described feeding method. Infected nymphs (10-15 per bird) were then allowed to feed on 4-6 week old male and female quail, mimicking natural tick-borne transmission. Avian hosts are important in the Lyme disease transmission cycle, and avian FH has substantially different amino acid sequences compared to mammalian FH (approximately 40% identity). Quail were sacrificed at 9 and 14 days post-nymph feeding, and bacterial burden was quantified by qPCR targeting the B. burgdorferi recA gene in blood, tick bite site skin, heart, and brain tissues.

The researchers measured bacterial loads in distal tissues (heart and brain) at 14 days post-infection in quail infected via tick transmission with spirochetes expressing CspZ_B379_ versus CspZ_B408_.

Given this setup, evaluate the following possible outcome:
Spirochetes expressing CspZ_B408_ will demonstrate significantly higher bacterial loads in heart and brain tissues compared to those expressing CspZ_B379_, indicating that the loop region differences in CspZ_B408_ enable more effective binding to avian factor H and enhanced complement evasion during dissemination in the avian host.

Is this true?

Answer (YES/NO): NO